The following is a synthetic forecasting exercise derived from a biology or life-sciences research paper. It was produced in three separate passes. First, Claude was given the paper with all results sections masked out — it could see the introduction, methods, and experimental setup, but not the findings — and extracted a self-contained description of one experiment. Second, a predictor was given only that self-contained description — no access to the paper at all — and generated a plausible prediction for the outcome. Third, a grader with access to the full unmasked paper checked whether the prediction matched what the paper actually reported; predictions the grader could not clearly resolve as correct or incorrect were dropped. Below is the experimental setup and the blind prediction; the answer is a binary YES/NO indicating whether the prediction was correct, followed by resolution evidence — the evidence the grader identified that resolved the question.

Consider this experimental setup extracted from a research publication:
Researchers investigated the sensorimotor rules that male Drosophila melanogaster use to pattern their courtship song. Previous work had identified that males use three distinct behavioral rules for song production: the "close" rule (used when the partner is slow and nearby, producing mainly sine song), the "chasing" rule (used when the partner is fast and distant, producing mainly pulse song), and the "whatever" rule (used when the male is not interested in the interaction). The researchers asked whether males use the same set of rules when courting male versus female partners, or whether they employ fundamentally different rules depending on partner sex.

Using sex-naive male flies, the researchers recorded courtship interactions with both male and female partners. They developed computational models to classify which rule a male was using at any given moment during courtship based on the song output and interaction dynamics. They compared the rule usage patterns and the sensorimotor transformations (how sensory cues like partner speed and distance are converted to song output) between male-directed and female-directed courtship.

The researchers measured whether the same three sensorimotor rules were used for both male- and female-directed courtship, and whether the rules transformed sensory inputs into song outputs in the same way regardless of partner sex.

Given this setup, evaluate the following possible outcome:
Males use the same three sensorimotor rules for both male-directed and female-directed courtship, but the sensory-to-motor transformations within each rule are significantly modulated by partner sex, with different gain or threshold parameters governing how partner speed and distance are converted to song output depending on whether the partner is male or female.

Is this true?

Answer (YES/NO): NO